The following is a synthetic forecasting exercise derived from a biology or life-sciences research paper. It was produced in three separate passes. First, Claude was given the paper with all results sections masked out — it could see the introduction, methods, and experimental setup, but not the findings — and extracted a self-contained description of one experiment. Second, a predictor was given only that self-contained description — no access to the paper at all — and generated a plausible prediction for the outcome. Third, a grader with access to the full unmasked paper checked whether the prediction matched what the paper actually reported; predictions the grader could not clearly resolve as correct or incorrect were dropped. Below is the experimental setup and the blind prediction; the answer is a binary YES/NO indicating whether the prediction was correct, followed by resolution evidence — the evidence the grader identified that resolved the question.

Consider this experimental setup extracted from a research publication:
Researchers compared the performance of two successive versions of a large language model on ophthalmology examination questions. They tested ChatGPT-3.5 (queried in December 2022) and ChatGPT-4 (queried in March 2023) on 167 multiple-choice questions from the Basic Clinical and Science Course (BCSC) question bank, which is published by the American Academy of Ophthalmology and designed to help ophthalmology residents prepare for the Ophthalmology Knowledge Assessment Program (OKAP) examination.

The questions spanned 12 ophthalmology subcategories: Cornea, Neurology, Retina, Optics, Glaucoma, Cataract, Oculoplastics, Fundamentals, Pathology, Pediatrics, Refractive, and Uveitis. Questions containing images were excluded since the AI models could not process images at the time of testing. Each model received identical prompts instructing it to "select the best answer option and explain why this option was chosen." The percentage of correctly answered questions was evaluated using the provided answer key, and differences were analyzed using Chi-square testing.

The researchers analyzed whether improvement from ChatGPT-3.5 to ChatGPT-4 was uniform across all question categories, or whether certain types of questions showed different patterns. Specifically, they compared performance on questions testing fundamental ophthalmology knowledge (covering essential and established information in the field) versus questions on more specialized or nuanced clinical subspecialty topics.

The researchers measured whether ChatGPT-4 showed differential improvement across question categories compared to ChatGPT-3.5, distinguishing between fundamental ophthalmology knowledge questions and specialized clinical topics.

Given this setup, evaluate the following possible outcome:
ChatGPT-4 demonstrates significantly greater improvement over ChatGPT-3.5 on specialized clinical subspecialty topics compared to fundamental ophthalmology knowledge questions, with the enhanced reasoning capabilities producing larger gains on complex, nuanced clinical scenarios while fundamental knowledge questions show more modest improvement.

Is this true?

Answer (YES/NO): NO